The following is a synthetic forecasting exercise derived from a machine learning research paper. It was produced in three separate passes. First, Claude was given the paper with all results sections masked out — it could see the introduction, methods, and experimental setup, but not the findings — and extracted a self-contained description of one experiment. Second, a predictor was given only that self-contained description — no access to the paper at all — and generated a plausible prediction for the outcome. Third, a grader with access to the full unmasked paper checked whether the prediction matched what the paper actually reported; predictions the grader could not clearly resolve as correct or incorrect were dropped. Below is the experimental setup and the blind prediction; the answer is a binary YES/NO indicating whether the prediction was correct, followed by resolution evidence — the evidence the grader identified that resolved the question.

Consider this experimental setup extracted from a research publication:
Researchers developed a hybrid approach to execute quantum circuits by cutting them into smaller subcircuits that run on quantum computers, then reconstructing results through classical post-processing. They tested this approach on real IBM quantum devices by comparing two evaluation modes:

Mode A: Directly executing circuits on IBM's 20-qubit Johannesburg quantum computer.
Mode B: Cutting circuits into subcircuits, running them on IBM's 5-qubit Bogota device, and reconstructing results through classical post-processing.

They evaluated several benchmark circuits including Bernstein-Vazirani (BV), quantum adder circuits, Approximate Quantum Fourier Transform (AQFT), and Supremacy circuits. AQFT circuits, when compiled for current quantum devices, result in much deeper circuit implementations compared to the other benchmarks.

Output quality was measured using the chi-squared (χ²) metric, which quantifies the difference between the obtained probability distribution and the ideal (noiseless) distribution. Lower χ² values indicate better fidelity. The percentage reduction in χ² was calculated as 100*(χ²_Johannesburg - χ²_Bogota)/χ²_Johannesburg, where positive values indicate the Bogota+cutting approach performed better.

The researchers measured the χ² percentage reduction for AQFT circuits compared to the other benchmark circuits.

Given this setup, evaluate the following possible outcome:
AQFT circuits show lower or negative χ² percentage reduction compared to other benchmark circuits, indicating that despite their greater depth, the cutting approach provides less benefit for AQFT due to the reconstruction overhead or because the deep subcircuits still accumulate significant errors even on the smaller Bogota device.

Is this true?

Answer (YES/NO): YES